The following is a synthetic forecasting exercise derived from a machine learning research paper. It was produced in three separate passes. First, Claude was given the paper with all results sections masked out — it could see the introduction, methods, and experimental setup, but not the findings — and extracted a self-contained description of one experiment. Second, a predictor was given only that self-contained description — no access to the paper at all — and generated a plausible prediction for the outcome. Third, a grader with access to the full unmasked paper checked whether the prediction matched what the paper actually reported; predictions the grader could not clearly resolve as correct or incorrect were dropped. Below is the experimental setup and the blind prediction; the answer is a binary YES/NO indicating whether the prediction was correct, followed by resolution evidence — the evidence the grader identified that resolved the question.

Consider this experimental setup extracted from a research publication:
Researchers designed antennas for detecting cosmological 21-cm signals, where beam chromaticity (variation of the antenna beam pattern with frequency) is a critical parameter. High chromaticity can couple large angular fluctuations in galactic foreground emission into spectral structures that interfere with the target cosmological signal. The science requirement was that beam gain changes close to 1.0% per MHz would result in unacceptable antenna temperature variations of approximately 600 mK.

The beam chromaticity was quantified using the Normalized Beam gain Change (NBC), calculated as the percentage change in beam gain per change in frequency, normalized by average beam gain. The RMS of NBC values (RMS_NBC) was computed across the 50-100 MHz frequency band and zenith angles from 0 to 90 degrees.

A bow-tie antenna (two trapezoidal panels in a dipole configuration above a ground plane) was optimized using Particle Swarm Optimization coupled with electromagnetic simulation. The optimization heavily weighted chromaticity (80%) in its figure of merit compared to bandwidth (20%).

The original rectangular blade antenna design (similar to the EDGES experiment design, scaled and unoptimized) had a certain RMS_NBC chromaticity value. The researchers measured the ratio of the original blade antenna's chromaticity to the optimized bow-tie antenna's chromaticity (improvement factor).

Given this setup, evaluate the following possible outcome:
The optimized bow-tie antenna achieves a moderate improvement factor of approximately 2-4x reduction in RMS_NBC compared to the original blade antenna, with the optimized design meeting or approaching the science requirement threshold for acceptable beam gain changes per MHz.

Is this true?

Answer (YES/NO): YES